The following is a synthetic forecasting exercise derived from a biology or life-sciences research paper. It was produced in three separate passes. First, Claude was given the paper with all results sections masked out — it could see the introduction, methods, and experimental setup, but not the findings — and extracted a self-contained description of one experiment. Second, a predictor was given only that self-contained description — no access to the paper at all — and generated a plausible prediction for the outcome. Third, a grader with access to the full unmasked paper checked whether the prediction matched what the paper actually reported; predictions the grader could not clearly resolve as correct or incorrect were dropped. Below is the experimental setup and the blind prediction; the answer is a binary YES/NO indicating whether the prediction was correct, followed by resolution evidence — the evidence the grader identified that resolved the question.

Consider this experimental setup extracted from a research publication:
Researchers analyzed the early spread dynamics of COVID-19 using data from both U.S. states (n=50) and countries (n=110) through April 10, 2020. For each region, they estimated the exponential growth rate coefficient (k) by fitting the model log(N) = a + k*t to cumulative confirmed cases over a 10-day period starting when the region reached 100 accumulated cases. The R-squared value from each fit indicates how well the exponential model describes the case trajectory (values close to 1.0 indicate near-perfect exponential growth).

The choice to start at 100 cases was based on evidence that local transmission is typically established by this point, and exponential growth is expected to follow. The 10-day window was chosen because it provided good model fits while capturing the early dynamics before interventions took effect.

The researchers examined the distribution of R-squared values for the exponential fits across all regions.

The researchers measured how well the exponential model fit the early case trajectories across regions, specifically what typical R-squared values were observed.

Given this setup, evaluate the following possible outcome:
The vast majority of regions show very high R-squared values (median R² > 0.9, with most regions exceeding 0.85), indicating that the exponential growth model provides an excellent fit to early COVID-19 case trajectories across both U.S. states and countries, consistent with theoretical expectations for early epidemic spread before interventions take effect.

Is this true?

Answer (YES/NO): YES